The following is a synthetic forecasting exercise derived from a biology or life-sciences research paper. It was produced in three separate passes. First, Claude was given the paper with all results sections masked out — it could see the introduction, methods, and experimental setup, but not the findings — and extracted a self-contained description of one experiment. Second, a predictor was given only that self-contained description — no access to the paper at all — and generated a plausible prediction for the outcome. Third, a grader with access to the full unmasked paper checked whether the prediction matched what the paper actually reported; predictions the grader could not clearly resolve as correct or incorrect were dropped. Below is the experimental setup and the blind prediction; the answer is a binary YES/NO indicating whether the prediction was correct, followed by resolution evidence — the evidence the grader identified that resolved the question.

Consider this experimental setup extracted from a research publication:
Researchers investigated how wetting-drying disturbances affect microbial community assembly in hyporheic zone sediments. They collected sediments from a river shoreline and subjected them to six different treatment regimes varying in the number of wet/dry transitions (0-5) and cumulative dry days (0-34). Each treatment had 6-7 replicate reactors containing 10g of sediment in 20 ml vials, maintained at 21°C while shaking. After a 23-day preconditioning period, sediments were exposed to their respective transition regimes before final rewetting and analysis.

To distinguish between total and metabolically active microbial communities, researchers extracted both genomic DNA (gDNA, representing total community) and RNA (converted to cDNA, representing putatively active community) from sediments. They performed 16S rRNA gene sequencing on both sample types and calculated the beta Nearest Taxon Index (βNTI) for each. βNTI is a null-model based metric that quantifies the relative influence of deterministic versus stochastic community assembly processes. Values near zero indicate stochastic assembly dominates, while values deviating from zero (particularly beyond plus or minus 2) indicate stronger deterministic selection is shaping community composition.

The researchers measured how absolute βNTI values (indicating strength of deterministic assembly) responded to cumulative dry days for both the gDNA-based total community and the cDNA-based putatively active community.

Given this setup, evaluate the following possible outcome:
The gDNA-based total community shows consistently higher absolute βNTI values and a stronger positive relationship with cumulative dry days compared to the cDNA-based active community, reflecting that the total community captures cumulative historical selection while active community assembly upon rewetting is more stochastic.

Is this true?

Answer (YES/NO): NO